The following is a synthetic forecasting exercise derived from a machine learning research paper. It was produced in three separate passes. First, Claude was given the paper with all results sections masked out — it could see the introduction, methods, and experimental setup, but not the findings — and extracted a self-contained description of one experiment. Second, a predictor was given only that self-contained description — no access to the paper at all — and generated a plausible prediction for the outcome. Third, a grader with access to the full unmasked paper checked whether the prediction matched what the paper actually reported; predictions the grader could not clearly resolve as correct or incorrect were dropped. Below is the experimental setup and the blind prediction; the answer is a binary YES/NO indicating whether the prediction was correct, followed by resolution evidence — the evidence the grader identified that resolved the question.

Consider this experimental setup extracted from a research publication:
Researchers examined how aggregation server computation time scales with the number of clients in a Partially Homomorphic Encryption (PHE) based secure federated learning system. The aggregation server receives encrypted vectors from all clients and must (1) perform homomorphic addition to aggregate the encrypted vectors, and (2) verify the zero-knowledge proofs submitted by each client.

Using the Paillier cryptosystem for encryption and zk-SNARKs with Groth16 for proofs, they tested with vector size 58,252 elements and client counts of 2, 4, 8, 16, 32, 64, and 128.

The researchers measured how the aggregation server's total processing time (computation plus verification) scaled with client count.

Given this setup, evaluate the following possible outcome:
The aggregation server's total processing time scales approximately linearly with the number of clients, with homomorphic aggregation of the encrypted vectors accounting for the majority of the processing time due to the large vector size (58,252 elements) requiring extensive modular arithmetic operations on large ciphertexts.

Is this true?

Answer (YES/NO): NO